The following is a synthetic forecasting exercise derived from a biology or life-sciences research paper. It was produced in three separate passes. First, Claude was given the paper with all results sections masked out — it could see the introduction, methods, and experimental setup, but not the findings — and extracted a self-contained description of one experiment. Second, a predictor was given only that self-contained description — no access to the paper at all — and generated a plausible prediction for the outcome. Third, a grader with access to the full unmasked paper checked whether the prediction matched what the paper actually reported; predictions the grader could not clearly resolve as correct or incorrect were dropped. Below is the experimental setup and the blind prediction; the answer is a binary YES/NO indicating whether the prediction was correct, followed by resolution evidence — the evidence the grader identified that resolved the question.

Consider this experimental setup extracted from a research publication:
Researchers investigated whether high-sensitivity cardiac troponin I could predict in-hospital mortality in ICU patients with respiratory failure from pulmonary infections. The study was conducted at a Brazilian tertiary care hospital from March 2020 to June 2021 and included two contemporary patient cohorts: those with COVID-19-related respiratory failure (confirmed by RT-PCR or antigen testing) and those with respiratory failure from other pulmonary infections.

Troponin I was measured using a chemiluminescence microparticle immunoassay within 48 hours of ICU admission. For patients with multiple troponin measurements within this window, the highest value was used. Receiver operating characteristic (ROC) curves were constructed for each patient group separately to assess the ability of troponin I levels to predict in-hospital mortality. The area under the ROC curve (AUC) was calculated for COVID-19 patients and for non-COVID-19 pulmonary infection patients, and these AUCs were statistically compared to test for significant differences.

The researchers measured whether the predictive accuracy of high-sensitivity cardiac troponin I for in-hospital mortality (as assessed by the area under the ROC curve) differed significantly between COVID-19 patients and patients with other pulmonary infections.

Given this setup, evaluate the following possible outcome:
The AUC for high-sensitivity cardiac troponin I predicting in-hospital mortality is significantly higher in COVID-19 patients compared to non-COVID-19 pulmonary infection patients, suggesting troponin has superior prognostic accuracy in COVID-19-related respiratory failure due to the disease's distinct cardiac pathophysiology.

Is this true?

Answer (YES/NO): NO